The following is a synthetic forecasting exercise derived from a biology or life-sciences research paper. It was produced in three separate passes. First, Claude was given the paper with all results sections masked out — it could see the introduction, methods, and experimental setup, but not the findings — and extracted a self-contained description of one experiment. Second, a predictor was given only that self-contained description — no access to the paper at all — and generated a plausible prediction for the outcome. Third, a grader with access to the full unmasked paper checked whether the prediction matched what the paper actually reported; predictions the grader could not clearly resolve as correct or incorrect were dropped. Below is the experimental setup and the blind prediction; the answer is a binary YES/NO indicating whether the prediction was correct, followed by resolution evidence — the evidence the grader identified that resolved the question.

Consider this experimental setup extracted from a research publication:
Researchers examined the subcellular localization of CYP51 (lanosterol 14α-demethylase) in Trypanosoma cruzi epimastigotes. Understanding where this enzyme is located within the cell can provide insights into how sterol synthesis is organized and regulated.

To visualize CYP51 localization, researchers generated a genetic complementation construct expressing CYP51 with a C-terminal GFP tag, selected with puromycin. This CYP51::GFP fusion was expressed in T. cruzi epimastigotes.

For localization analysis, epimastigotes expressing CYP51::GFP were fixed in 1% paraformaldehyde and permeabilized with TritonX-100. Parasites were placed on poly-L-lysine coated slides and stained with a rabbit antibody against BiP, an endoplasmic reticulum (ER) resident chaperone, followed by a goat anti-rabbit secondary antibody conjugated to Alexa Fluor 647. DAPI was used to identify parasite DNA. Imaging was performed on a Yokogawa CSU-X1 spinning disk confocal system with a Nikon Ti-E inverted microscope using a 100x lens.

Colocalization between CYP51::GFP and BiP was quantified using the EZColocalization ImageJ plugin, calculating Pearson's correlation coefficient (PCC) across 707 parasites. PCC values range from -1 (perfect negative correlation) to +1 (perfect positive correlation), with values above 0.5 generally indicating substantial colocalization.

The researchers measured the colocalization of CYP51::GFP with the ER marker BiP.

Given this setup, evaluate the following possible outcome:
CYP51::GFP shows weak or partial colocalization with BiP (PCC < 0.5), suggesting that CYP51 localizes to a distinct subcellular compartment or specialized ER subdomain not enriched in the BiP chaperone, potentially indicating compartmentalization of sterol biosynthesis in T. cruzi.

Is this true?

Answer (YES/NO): NO